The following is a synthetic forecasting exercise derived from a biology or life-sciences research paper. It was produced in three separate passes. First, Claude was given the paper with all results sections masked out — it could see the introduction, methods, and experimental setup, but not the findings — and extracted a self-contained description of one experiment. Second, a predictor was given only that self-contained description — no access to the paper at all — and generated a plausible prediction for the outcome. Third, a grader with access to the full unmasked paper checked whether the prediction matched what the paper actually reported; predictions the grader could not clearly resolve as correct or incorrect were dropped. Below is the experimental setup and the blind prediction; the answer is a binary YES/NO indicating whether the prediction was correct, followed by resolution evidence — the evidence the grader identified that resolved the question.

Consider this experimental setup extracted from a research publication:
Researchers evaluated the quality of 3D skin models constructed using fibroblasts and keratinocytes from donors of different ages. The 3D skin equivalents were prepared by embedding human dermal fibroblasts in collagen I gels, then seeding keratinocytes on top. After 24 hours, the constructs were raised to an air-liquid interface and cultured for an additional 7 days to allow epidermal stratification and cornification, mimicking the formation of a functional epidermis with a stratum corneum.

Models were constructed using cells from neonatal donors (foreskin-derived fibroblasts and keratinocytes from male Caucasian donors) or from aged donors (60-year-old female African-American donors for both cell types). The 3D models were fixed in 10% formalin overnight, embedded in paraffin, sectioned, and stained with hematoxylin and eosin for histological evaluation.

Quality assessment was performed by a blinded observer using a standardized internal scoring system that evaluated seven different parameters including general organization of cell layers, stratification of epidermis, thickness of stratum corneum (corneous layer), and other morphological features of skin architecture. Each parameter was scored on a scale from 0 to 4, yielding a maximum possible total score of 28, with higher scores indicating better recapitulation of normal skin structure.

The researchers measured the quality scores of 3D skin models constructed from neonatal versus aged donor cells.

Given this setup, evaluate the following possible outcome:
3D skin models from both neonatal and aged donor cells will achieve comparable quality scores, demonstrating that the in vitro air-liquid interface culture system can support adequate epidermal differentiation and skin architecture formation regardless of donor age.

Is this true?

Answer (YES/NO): NO